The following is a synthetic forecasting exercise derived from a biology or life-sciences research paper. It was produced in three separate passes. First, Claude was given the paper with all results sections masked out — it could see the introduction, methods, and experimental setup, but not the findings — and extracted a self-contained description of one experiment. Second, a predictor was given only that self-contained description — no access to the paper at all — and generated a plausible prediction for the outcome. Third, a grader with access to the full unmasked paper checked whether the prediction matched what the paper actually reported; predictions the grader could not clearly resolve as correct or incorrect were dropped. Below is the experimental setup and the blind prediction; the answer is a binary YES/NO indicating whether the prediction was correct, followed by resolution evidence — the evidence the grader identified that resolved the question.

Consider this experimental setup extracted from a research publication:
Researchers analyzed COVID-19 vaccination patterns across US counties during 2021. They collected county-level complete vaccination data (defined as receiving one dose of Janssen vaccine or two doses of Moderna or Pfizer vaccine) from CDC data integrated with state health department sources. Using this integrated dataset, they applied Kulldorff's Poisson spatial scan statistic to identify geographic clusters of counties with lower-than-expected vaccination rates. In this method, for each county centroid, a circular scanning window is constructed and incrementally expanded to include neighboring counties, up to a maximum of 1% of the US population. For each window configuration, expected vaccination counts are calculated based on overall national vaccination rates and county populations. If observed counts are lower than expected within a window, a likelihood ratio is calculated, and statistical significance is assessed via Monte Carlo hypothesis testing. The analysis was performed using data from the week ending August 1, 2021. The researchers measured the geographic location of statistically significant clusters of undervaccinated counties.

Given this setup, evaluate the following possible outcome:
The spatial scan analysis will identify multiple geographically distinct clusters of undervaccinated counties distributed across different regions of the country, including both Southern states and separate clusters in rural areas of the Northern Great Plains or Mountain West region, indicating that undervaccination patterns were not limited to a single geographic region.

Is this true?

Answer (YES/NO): NO